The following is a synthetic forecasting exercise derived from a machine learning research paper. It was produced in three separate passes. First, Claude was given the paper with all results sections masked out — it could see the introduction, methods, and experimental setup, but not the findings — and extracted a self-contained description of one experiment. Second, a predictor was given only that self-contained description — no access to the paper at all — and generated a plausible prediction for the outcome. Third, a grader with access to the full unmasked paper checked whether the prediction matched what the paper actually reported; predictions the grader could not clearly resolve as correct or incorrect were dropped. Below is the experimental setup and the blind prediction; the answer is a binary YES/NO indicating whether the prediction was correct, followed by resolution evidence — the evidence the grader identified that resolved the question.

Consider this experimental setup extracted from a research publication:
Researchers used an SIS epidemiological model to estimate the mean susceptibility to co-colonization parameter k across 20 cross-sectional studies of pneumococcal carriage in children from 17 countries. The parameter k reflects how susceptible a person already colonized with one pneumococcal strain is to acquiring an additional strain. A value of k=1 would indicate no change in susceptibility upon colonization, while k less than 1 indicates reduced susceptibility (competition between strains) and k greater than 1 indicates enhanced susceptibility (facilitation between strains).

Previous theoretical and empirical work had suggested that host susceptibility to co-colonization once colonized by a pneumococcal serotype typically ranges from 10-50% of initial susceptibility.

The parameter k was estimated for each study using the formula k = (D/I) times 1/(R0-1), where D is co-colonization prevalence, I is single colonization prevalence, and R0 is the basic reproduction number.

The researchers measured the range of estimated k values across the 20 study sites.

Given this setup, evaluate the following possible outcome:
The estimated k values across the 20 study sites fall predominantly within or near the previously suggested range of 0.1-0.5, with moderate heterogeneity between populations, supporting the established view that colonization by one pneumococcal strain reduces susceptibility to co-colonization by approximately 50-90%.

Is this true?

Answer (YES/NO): NO